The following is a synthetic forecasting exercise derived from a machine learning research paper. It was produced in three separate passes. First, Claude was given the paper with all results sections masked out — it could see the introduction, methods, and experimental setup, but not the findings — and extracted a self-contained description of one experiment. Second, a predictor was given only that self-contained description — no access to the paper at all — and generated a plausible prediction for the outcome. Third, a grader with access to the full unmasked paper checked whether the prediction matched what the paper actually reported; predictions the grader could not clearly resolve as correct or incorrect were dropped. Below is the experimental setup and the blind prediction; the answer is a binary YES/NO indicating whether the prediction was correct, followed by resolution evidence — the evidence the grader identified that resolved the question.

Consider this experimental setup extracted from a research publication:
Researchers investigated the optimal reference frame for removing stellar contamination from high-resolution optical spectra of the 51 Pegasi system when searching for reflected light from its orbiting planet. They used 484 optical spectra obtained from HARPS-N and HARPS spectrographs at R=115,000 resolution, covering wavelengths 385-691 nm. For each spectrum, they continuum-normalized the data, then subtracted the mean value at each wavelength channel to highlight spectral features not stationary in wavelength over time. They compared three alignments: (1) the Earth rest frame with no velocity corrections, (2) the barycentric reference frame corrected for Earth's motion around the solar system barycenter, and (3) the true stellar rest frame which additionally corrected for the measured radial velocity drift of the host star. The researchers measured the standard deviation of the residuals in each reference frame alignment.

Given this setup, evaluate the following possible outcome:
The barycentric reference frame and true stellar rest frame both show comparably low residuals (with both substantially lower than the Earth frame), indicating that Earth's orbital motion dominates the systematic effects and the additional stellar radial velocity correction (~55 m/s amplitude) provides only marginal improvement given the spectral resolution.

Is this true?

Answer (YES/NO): NO